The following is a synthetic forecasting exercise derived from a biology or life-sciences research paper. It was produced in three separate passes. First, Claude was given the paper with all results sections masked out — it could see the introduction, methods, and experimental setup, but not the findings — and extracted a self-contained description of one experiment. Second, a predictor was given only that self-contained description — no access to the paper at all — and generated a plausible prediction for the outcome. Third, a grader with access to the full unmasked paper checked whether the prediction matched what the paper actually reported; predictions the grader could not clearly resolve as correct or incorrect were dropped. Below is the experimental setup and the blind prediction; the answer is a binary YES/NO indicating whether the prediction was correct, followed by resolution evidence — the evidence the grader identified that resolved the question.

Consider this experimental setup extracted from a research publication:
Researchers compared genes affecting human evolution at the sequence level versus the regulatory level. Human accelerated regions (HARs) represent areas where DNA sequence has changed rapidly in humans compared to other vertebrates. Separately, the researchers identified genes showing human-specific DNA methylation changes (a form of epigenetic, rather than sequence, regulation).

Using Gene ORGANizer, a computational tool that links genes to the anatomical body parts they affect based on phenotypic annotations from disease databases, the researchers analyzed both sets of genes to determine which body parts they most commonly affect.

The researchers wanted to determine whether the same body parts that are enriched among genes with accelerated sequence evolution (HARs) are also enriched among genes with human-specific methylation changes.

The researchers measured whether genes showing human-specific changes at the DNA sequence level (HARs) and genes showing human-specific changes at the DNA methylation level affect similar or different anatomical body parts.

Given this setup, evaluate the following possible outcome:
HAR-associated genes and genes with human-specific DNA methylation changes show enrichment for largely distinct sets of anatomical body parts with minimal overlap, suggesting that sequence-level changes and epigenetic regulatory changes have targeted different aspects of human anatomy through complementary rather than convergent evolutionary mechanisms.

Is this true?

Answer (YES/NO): NO